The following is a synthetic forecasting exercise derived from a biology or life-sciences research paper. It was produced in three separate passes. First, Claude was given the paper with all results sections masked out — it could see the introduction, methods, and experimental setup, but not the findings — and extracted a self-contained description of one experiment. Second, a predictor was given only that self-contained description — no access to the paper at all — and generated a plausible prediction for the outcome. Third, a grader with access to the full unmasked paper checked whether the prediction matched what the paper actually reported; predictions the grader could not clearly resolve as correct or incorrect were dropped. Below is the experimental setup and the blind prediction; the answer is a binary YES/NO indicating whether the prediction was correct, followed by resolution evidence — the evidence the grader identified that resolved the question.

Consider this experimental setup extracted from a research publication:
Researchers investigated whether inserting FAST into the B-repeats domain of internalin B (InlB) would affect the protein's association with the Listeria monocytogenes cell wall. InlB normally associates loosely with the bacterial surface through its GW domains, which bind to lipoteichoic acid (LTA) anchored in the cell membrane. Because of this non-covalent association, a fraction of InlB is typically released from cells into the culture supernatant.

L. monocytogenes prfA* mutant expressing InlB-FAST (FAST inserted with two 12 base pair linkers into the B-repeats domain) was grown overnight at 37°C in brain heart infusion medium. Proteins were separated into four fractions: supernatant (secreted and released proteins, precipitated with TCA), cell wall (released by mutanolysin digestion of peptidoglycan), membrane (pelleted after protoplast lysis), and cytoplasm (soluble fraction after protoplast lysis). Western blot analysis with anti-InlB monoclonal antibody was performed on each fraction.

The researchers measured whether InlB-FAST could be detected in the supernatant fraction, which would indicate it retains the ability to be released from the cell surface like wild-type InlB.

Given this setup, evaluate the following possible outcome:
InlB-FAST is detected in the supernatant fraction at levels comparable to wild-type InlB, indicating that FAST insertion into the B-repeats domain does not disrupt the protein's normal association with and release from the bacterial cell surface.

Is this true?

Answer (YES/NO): NO